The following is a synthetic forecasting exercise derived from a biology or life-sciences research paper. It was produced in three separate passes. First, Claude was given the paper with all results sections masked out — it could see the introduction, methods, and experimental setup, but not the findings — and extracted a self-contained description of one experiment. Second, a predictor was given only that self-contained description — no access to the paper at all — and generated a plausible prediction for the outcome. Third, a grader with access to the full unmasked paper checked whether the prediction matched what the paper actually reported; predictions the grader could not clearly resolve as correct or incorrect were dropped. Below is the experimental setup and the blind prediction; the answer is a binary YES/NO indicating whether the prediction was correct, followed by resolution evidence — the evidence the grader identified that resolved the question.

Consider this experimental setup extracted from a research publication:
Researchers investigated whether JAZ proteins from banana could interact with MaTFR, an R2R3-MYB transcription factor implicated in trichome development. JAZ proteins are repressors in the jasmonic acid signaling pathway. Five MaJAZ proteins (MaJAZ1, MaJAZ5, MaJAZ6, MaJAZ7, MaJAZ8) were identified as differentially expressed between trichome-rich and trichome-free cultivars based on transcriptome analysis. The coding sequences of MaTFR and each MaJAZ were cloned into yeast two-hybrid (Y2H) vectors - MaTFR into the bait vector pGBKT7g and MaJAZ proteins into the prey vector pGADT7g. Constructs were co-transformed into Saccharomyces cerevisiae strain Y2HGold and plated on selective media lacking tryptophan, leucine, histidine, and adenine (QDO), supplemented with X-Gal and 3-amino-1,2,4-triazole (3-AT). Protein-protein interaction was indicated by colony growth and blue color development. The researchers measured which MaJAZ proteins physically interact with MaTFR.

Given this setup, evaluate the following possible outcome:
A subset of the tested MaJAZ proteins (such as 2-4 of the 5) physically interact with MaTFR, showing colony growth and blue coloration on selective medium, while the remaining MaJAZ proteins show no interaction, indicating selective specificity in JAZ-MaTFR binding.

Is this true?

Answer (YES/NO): YES